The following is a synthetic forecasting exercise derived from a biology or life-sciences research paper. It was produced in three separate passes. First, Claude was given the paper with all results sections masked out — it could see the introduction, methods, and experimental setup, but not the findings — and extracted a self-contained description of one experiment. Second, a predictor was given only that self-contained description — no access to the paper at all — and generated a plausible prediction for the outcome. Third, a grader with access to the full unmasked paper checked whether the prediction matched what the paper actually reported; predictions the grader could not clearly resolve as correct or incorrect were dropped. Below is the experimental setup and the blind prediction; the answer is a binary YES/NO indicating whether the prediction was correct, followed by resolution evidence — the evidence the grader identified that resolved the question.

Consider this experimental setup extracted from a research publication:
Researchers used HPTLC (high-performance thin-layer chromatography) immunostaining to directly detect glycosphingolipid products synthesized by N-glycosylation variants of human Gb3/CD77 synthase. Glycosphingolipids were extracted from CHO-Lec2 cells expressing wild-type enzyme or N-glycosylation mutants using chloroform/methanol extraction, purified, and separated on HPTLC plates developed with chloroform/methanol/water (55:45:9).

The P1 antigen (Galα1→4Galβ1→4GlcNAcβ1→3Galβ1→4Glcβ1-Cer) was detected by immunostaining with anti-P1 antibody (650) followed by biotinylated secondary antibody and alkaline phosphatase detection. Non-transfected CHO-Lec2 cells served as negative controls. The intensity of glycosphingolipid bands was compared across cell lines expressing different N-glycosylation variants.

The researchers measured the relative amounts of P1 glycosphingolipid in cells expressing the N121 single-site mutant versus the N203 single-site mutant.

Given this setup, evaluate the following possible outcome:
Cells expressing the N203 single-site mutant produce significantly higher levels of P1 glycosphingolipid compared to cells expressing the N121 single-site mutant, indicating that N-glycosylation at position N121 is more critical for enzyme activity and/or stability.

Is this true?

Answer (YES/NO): NO